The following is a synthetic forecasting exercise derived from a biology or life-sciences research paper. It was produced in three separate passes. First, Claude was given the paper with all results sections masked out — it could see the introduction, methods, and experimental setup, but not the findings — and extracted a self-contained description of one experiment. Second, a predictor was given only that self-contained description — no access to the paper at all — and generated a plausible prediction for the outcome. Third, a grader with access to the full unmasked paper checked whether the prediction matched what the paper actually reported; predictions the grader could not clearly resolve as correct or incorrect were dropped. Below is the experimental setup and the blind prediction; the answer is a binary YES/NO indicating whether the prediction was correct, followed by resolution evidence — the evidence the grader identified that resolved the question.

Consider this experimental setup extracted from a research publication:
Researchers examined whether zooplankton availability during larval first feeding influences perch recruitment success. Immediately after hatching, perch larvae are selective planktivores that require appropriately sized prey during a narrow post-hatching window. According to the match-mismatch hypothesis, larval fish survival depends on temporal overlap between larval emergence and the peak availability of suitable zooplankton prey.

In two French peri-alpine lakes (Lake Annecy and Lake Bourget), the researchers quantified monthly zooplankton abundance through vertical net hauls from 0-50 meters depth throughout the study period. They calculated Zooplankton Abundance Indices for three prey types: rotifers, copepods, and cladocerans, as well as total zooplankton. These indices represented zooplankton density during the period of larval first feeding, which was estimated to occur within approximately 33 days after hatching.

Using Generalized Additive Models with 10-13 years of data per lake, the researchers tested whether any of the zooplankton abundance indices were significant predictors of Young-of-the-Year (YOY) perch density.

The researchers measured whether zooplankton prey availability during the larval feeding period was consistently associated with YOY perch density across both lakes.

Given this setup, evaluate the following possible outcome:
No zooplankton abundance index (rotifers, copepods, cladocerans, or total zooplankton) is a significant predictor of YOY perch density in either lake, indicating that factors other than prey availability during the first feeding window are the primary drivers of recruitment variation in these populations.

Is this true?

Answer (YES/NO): YES